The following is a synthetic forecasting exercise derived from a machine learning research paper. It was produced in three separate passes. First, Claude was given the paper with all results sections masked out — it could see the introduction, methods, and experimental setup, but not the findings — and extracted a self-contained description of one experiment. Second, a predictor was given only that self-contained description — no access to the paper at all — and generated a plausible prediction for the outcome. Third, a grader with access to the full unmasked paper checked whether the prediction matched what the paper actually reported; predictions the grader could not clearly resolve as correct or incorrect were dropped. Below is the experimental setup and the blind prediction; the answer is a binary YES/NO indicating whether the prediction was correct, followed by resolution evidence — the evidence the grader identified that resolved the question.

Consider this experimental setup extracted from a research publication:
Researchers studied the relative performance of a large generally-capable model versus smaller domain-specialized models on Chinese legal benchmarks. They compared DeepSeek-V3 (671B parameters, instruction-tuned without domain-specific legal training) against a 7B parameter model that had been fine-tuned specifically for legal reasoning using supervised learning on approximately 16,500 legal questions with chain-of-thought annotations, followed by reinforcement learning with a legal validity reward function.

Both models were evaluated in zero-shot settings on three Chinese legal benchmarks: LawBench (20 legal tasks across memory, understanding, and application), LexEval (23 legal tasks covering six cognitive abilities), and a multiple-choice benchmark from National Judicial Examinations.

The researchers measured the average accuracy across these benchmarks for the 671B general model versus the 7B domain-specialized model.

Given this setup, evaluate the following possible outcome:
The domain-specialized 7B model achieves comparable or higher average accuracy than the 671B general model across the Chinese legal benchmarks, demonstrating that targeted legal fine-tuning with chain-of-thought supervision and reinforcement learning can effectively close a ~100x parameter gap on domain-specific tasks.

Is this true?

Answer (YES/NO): NO